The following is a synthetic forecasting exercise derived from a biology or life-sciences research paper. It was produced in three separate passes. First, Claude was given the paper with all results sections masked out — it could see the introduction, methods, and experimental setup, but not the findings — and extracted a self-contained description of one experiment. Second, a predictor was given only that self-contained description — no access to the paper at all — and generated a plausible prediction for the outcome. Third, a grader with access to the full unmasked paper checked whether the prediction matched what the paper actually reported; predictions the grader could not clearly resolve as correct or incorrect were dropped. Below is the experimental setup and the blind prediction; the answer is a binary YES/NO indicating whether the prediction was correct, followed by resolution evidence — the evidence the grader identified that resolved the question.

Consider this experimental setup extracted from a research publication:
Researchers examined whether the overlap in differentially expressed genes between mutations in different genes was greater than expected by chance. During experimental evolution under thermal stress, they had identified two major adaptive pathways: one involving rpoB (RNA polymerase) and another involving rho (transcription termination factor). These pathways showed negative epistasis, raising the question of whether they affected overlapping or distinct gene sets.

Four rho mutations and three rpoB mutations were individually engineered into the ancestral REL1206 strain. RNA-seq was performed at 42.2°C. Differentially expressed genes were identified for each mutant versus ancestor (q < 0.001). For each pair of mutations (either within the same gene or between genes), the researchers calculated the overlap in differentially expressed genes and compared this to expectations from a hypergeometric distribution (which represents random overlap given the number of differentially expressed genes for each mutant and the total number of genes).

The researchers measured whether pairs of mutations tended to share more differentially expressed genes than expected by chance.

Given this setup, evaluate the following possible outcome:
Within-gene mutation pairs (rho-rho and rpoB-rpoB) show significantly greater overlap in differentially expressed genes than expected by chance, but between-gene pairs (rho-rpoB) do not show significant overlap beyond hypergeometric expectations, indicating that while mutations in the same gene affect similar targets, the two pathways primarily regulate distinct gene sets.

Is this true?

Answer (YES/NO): NO